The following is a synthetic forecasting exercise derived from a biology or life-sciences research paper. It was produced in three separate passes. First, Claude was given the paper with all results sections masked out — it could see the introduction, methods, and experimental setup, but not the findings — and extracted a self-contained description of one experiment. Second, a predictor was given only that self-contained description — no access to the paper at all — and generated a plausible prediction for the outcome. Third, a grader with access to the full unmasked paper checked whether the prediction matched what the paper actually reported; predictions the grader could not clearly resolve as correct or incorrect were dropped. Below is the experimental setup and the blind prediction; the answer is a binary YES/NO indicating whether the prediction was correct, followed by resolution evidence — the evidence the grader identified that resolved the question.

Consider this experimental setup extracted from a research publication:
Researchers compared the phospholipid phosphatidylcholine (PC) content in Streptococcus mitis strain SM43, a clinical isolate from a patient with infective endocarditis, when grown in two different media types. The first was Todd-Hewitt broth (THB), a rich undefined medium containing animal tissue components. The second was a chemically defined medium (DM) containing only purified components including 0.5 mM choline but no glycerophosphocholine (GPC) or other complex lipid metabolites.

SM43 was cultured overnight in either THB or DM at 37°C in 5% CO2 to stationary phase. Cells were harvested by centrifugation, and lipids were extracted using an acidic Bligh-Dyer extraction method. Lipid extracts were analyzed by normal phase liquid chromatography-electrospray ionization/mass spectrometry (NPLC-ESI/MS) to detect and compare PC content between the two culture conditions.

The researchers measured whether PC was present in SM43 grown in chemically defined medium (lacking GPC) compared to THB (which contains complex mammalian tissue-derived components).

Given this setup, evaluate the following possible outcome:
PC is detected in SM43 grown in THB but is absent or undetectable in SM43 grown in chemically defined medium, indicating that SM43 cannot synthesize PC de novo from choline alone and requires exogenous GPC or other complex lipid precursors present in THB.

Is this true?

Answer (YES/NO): YES